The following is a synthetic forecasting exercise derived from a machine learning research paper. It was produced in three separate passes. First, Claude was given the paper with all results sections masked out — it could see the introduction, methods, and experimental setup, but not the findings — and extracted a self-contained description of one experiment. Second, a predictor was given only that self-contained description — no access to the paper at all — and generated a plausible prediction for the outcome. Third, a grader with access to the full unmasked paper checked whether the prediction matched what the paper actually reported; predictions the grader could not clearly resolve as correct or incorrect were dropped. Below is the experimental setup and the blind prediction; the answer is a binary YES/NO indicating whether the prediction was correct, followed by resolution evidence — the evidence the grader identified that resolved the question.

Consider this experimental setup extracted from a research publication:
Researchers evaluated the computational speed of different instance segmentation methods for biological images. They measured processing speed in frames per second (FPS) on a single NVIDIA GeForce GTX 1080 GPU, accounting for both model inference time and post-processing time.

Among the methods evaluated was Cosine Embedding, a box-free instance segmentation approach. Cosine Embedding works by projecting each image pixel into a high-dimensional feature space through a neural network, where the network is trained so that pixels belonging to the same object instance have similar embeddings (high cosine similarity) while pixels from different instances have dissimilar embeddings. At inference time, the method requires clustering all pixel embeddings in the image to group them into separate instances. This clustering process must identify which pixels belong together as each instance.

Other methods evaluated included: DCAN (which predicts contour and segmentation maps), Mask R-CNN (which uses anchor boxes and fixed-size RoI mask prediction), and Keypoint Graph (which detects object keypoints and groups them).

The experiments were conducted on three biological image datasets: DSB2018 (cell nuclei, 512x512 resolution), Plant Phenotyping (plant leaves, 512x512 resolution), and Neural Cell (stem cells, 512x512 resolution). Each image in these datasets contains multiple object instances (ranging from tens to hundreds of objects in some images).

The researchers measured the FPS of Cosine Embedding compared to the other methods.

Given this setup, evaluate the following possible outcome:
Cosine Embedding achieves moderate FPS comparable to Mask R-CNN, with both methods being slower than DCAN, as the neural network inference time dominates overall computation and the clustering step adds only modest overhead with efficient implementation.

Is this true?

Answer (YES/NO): NO